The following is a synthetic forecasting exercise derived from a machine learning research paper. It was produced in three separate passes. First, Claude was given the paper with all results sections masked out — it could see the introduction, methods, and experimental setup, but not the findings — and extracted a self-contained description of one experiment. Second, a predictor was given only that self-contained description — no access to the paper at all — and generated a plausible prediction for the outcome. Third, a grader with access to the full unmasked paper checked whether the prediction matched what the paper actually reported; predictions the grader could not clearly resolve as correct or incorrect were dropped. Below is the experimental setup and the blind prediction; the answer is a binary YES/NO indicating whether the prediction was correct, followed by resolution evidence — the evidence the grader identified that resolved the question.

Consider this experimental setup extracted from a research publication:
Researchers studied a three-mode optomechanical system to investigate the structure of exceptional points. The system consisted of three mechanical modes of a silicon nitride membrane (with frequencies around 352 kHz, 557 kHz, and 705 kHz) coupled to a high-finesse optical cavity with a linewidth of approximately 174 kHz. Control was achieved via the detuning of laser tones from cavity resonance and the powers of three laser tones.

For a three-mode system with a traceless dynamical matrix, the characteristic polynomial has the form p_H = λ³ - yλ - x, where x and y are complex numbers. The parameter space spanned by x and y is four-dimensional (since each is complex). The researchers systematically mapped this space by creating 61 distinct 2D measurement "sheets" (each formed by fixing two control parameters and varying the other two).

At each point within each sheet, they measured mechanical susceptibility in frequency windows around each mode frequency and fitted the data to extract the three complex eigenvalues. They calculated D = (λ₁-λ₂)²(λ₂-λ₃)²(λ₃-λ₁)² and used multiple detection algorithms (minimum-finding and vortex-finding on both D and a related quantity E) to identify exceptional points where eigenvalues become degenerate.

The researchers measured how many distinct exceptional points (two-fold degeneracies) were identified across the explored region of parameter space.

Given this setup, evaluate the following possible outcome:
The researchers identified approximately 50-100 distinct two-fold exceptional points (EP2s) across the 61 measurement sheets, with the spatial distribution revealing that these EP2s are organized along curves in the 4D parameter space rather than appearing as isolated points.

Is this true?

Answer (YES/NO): NO